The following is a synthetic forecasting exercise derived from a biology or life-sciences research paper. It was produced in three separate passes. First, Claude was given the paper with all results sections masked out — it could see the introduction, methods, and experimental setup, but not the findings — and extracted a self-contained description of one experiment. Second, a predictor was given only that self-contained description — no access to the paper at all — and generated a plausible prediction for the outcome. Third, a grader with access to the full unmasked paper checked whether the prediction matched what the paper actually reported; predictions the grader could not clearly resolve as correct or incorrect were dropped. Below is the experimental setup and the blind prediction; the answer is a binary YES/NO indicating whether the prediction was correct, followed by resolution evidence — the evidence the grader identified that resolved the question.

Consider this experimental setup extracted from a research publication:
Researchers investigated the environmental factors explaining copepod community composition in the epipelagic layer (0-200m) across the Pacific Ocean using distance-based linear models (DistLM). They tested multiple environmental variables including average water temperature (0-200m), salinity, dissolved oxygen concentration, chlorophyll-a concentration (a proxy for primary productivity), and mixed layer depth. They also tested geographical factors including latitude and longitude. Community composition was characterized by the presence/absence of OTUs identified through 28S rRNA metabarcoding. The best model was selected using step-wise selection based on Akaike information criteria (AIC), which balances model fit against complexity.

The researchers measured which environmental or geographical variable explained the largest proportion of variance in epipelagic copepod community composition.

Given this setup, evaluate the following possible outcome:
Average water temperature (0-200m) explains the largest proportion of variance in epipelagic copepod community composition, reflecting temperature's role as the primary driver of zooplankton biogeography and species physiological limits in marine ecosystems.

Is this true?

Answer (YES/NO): YES